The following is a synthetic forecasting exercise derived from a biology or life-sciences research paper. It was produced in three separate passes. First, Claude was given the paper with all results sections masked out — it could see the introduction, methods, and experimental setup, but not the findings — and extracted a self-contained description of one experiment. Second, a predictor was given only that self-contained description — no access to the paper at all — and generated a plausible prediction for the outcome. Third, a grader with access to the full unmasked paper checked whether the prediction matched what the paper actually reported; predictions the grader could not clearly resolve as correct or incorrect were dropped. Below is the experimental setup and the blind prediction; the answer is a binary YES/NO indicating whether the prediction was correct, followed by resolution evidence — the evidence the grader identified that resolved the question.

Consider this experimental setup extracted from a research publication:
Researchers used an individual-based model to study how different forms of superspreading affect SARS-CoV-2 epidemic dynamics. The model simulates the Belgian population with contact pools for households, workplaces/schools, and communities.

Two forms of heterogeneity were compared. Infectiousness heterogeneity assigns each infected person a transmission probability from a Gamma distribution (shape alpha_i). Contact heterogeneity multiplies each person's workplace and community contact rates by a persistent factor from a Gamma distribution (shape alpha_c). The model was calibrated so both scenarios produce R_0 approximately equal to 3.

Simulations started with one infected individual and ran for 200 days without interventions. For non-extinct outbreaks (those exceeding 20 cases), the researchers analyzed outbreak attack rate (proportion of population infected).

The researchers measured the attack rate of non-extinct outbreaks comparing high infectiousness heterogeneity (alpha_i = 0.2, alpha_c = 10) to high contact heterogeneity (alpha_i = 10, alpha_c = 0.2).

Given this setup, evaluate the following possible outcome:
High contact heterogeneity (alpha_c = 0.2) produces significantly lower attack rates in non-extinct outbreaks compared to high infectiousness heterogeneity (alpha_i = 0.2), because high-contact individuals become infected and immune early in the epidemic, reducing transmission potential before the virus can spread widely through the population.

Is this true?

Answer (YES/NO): YES